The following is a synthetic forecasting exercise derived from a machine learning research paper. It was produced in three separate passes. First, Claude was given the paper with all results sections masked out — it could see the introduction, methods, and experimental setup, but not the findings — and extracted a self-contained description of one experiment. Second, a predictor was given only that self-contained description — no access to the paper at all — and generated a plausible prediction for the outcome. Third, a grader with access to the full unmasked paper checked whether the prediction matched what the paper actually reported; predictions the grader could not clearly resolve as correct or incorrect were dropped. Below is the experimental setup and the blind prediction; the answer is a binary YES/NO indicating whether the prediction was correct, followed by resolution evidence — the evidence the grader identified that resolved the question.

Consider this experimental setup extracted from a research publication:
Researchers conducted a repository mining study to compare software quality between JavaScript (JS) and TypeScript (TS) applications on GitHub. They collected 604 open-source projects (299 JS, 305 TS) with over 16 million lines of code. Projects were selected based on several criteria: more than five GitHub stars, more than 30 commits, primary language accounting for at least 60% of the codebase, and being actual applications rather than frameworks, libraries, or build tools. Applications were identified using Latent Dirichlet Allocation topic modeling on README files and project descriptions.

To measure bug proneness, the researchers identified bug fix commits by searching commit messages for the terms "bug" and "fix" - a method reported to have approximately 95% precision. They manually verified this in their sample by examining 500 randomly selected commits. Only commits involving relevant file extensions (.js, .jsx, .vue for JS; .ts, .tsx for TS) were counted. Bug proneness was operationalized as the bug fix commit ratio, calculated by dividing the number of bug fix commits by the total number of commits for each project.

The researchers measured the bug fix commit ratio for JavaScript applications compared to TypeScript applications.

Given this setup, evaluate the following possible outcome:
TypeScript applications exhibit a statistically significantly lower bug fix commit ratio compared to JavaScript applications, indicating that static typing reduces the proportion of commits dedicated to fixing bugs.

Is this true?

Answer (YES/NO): NO